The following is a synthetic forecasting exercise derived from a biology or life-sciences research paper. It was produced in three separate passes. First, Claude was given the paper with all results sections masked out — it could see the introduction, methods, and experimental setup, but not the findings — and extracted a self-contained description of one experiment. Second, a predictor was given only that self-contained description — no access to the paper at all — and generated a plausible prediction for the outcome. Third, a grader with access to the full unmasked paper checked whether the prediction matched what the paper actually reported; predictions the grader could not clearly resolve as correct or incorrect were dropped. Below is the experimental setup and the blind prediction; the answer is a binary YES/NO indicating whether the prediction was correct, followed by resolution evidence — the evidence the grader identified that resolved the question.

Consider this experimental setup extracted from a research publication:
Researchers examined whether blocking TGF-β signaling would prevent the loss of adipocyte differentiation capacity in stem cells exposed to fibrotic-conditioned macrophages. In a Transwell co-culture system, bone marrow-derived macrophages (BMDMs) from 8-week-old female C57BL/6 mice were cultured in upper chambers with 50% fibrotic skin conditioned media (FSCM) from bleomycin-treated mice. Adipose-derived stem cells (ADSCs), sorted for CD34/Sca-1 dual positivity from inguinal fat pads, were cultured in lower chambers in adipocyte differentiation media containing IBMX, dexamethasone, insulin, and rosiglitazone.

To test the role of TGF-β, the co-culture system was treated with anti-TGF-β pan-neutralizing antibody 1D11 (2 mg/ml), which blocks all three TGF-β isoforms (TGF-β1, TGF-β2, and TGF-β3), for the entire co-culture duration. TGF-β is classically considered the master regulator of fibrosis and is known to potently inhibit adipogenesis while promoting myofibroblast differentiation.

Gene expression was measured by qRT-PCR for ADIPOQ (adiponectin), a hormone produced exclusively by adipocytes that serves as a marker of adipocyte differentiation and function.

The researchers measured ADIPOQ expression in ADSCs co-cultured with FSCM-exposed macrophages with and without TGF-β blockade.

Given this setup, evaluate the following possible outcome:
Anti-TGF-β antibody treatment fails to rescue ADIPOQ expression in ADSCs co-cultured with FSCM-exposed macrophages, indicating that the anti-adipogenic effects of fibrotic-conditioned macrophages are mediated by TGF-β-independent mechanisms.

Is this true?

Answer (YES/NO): YES